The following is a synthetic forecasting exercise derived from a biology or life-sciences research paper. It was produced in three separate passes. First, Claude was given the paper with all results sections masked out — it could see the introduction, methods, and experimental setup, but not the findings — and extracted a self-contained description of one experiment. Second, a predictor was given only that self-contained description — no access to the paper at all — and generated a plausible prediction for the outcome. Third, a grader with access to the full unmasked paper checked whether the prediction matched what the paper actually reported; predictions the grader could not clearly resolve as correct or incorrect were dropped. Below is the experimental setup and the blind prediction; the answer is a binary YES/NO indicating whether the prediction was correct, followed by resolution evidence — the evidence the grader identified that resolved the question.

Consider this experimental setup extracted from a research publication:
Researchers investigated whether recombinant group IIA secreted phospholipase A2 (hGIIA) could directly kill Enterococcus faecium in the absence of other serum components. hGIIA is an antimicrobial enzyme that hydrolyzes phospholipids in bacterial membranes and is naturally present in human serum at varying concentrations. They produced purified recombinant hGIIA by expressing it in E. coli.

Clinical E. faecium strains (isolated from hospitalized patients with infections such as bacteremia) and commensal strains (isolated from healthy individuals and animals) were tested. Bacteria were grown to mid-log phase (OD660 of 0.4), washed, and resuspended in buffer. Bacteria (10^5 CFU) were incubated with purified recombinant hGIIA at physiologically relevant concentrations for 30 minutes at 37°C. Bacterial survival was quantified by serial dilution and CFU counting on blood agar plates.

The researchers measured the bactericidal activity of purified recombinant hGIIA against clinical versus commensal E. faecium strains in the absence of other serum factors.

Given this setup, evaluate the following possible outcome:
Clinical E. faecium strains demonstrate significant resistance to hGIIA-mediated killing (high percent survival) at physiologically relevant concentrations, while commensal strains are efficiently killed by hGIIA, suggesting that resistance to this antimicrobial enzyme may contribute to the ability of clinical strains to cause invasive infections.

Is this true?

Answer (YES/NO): YES